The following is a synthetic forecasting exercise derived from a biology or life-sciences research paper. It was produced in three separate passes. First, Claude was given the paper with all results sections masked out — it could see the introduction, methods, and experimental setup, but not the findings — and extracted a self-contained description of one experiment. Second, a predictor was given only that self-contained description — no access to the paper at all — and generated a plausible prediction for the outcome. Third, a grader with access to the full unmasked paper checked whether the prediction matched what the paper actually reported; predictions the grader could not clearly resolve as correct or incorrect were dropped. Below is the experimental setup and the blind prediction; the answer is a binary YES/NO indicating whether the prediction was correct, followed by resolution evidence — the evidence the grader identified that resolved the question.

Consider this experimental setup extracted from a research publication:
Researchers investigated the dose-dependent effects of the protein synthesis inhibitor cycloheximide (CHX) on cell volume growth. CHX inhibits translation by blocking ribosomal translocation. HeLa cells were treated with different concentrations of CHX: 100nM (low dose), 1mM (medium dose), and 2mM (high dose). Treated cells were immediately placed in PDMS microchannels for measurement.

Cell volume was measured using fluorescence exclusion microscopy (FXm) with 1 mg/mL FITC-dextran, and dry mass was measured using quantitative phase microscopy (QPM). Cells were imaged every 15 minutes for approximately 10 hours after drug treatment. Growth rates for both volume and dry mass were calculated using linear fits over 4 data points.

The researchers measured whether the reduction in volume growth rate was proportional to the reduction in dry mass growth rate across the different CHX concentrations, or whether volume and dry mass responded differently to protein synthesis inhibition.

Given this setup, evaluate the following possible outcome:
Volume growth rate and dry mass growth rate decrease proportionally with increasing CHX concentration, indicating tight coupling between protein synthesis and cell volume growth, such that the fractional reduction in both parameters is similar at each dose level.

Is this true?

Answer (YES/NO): NO